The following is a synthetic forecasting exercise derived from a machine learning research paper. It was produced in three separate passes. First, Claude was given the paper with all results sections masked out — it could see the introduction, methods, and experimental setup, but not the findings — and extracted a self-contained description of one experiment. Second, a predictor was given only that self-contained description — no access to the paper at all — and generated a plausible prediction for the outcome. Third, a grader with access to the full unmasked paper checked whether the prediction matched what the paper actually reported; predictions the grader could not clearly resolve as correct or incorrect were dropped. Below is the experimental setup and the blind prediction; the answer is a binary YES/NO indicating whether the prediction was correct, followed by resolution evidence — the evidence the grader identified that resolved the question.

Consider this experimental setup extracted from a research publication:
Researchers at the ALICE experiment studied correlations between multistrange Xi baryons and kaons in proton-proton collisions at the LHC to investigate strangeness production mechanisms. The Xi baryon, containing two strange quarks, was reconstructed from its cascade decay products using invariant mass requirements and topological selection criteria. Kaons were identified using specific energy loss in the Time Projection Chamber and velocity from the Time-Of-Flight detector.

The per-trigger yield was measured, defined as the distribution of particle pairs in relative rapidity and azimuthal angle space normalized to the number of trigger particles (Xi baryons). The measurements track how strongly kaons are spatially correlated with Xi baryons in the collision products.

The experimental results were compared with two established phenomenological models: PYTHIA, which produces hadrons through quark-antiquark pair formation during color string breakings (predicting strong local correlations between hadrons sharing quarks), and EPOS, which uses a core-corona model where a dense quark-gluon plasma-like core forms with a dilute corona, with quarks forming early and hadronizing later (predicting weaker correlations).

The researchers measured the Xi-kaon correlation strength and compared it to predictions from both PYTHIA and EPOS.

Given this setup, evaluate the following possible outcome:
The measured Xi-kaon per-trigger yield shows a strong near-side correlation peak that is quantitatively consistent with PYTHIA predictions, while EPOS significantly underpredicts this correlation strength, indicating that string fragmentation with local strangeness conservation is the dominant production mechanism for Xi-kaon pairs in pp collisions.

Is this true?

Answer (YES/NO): NO